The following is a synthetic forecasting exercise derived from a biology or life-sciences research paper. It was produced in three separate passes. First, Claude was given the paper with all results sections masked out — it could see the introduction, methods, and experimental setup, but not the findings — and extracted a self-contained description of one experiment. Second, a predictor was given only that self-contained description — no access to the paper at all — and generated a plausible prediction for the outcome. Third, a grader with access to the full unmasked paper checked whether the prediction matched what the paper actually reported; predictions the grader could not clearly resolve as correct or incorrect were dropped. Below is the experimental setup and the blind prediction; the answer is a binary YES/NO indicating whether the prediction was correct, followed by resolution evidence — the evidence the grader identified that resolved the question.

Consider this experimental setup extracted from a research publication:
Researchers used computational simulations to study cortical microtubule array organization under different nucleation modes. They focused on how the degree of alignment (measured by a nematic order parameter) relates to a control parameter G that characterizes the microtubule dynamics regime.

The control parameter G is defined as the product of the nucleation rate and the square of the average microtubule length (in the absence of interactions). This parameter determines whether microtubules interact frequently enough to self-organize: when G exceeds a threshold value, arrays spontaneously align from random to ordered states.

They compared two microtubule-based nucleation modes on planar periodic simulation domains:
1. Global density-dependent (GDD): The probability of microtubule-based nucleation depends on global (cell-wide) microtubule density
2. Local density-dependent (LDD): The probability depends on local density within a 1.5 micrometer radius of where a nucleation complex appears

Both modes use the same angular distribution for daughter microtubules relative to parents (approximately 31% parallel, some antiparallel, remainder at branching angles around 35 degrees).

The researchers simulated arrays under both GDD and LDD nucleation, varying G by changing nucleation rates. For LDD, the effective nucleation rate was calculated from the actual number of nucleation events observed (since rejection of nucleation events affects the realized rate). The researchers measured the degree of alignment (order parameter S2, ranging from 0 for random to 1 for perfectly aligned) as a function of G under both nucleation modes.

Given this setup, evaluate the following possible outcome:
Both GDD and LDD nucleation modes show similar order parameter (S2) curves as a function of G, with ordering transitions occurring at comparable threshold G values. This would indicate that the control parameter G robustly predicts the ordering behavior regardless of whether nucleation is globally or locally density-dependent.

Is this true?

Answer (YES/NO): NO